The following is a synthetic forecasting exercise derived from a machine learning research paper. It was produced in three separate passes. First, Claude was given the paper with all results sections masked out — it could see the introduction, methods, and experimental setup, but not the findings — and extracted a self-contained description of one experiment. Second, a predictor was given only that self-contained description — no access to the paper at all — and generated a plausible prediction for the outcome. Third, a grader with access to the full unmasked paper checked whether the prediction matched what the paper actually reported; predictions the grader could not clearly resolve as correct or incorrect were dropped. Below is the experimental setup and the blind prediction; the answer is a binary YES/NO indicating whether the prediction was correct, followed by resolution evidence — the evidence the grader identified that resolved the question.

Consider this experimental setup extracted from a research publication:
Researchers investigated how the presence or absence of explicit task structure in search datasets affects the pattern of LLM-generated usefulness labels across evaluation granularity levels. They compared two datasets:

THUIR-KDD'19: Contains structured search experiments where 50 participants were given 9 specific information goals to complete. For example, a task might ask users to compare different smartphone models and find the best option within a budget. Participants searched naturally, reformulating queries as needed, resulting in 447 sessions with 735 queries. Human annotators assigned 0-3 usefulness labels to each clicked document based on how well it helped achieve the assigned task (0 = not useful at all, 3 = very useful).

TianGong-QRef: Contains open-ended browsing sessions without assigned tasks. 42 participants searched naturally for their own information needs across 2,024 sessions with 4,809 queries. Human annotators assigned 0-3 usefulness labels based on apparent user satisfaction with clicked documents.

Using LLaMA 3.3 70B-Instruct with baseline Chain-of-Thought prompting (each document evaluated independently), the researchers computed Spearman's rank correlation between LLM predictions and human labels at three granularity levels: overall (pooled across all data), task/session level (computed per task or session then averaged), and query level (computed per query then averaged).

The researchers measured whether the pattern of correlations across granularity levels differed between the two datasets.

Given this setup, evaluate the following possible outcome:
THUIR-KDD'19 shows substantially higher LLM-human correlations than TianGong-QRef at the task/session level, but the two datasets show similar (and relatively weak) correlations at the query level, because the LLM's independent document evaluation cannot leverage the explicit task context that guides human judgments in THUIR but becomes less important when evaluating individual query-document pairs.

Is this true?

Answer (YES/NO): NO